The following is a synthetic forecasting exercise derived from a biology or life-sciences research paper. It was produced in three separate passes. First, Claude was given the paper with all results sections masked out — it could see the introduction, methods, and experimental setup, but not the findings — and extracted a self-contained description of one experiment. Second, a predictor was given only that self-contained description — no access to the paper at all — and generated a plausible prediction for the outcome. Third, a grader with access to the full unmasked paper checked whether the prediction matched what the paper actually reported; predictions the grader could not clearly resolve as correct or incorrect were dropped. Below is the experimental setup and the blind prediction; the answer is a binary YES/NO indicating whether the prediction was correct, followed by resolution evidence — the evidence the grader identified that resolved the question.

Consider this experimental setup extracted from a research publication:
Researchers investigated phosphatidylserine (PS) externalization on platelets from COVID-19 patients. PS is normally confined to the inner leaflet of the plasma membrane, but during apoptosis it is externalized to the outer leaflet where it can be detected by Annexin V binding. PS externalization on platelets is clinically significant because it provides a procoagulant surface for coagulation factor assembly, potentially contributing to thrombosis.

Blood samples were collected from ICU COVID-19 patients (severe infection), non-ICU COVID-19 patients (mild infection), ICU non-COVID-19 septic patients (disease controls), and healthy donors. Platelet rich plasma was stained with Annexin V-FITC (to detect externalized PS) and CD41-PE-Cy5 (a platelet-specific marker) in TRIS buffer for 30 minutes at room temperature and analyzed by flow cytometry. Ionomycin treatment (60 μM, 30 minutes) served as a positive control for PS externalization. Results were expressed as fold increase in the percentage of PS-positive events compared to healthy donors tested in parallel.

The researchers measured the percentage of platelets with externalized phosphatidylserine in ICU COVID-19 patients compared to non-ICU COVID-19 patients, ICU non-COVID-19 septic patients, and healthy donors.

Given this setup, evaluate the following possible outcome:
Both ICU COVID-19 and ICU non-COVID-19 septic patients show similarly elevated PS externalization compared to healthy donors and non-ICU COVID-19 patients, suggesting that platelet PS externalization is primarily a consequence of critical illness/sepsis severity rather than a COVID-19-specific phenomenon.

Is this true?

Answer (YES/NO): NO